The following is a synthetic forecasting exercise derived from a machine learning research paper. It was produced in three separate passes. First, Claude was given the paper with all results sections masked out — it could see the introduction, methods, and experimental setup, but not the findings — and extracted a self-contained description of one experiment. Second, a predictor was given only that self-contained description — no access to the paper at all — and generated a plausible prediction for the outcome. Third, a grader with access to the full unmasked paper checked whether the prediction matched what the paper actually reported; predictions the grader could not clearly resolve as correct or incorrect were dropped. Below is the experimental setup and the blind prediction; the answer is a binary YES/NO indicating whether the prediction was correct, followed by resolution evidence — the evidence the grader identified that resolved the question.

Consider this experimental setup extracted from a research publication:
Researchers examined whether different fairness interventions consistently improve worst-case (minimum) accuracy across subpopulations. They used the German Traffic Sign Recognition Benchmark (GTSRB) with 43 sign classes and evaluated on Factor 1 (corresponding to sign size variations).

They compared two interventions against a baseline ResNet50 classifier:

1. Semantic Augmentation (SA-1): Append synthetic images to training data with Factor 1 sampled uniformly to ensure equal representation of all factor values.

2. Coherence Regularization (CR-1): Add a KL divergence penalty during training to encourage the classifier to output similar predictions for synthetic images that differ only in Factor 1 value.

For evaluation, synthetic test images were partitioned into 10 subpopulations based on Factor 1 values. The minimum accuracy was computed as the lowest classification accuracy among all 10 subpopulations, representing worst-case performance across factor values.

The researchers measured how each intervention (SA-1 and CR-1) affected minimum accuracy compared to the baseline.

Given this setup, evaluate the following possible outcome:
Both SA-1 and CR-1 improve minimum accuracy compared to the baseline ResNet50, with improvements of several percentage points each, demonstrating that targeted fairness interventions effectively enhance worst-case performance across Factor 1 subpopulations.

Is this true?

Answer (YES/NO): NO